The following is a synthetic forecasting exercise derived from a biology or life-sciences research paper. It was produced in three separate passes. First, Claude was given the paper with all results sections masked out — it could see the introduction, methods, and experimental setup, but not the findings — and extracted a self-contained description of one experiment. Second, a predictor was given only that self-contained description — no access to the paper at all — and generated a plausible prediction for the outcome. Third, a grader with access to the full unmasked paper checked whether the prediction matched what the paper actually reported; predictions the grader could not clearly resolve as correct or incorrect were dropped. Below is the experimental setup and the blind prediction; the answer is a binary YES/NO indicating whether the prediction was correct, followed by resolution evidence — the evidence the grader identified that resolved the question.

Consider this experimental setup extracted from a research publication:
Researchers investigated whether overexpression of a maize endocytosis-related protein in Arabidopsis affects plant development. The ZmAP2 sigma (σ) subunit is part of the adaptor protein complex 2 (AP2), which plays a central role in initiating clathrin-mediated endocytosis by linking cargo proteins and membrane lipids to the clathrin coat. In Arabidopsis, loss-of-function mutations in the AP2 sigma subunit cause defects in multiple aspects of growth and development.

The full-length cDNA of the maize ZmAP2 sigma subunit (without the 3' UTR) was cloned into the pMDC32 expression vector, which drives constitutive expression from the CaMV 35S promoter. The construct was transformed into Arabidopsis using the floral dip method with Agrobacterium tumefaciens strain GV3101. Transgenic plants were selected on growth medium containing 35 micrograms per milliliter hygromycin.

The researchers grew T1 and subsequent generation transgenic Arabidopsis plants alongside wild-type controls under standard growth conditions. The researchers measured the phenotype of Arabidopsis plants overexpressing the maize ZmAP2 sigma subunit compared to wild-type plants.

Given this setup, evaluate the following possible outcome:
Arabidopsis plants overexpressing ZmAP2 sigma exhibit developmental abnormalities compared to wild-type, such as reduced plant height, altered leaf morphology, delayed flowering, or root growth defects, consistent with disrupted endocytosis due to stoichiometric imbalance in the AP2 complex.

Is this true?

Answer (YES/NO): NO